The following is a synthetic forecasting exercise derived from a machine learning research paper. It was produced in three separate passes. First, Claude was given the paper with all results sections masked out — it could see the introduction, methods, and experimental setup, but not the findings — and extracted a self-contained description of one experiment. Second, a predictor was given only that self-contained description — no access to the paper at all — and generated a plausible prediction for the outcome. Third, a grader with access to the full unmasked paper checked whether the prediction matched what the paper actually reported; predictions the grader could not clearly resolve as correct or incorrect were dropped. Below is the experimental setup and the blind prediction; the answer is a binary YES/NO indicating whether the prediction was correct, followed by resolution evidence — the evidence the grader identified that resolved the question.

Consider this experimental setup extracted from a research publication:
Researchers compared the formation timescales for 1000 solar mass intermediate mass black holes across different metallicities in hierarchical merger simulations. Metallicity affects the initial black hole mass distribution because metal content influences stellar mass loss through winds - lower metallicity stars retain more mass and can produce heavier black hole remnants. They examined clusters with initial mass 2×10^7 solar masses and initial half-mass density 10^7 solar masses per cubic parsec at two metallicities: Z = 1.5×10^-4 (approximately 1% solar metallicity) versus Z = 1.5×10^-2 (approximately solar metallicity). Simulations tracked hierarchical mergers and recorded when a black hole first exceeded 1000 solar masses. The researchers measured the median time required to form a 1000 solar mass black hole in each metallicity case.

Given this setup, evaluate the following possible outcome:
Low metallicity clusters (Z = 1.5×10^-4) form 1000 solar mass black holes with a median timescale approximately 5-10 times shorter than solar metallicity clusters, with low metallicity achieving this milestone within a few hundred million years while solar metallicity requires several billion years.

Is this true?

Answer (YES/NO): NO